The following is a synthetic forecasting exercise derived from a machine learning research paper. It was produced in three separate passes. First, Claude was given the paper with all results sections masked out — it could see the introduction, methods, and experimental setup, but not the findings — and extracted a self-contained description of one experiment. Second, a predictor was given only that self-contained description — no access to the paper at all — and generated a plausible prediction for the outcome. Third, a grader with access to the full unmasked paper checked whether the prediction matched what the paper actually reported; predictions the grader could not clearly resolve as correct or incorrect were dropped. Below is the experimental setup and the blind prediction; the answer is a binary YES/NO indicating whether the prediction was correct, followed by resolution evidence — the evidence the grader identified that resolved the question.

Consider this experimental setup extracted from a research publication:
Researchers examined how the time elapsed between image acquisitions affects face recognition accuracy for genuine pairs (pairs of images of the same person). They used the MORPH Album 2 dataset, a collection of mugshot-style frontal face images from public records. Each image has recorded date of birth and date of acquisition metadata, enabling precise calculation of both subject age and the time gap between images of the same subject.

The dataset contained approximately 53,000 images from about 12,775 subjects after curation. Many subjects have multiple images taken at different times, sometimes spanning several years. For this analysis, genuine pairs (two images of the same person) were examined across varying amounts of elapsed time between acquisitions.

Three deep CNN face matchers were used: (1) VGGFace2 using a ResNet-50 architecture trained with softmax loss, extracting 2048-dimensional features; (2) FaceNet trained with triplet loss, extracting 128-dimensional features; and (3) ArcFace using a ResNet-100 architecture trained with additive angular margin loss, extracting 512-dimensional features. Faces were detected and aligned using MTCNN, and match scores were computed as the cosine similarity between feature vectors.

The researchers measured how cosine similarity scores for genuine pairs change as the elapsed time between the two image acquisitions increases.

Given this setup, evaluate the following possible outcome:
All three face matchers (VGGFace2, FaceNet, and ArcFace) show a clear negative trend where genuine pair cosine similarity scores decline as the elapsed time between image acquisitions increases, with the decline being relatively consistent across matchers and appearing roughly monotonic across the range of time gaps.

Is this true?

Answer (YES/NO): YES